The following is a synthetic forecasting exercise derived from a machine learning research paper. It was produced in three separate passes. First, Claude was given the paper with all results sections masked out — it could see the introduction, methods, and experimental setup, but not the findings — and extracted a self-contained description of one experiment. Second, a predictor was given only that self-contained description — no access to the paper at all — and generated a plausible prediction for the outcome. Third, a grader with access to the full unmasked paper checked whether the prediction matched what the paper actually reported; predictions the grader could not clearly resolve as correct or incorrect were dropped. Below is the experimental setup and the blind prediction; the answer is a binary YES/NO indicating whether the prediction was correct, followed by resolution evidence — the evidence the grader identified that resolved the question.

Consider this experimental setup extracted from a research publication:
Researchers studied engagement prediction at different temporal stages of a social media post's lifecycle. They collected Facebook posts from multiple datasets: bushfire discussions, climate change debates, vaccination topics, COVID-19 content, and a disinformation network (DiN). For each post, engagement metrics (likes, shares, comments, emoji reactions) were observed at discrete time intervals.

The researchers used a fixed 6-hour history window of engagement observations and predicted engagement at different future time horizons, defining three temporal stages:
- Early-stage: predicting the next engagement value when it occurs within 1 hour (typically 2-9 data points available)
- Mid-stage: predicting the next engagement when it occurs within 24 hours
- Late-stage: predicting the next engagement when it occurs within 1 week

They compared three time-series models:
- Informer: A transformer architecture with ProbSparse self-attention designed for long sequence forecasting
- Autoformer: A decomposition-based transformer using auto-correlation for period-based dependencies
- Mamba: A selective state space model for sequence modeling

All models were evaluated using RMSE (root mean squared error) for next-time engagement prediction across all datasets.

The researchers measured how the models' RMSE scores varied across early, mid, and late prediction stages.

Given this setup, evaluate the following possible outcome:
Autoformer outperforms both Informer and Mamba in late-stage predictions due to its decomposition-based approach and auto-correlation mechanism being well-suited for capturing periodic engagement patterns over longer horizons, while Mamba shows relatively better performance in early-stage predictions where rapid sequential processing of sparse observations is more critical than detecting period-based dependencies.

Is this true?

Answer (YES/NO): NO